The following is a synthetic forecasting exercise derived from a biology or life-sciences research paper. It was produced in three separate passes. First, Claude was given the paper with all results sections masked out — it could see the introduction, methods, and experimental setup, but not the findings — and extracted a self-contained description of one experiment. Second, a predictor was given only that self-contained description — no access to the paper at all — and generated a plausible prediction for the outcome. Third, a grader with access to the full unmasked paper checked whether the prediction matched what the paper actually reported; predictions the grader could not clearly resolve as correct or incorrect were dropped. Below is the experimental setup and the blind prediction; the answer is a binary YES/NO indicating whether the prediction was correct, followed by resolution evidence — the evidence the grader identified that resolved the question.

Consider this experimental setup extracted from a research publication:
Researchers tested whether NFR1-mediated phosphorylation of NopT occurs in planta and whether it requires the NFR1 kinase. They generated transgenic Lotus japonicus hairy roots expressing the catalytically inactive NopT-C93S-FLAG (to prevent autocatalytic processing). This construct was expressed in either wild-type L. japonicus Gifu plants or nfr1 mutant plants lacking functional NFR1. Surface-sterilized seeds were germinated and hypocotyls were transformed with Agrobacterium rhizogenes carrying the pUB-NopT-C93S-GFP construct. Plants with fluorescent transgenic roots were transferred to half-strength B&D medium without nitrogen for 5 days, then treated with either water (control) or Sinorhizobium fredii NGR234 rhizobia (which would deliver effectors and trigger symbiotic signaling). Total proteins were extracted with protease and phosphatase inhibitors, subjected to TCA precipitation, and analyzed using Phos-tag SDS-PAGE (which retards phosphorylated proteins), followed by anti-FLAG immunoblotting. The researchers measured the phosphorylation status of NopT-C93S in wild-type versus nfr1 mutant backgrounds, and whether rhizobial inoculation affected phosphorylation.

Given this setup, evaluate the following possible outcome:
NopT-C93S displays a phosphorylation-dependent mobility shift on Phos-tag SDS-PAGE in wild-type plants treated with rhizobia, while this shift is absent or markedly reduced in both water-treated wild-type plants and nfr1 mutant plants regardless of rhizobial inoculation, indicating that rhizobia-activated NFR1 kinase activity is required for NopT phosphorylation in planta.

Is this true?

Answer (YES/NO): YES